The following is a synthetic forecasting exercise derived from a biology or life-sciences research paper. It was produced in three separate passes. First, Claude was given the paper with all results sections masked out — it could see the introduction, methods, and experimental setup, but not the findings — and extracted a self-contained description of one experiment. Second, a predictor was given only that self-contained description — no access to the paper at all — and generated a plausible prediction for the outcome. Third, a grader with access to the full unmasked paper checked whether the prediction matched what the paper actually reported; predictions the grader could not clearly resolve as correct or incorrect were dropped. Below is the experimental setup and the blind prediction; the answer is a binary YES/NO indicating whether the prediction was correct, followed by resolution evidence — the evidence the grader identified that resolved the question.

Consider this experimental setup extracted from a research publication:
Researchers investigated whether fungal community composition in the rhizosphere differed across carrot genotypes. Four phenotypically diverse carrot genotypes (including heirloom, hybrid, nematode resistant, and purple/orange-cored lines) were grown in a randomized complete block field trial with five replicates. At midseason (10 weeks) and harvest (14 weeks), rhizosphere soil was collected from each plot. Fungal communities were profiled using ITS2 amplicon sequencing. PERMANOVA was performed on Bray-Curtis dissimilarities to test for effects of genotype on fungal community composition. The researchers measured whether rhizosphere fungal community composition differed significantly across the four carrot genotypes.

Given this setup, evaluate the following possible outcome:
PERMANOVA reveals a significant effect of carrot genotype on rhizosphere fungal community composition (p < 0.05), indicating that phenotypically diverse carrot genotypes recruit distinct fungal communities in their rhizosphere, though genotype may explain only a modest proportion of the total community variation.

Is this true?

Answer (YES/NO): NO